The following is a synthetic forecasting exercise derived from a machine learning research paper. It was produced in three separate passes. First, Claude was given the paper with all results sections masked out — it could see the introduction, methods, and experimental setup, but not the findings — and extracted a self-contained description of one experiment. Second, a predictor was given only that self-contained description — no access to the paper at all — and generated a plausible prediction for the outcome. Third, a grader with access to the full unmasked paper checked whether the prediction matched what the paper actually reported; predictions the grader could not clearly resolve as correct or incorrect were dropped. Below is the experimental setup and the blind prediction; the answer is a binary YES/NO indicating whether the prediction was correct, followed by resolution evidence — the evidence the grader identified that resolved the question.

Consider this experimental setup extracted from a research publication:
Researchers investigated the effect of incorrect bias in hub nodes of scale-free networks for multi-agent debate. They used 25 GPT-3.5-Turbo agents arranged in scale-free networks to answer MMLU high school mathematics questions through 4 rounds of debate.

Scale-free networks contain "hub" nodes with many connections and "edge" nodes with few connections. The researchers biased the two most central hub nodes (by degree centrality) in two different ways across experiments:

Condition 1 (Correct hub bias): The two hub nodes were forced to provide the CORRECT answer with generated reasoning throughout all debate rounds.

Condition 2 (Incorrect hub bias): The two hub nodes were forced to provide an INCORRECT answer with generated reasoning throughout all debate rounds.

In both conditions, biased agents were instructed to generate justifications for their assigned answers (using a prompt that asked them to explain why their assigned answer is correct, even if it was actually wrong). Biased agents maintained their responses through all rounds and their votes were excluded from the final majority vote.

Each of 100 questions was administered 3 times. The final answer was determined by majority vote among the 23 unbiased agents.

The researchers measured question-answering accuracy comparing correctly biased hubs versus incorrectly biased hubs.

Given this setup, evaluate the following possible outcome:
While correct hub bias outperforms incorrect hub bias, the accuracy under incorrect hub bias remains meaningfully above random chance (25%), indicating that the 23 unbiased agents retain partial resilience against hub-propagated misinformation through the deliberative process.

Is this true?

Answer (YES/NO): YES